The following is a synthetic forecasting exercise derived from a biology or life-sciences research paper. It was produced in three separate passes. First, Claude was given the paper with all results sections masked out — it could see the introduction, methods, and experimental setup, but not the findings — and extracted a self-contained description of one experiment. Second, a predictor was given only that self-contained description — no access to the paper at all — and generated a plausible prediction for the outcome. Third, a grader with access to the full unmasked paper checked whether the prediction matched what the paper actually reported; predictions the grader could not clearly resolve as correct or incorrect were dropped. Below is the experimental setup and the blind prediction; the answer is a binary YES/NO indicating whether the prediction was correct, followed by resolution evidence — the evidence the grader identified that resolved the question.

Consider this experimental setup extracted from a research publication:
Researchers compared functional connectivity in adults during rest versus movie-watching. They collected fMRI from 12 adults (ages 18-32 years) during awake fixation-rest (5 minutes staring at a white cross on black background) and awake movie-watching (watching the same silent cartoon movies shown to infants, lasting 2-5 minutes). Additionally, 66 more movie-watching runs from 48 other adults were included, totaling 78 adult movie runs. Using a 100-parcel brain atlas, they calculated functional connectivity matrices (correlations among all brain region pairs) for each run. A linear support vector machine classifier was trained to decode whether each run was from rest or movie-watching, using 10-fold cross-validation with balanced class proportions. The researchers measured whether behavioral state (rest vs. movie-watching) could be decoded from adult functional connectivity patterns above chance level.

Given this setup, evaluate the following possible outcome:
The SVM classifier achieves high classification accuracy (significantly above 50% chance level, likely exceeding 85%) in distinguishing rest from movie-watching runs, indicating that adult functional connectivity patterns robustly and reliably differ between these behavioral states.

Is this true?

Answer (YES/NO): YES